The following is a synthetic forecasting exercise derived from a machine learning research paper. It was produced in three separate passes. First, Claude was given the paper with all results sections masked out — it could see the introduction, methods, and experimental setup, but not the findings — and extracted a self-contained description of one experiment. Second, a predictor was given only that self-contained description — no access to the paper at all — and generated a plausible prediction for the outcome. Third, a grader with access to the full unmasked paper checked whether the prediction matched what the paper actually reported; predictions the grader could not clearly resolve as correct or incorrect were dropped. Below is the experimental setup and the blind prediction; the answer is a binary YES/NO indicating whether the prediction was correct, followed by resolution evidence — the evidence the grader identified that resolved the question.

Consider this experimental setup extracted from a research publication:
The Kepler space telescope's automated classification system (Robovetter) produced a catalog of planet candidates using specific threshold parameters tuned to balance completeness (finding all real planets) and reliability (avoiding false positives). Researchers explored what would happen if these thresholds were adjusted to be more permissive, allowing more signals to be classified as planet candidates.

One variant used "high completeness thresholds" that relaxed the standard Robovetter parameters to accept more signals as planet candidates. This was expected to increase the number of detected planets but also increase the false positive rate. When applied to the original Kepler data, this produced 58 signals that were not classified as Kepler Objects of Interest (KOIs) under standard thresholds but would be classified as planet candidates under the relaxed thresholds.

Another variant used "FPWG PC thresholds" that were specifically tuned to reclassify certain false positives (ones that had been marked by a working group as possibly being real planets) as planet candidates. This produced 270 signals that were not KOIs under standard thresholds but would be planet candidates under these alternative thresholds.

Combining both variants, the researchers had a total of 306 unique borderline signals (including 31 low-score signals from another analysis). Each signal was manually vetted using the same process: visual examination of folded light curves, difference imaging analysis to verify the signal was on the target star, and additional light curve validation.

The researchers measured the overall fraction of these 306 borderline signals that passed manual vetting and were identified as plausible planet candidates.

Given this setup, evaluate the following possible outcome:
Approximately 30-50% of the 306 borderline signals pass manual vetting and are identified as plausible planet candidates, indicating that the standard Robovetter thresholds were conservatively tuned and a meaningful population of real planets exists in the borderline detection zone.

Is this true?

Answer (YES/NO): NO